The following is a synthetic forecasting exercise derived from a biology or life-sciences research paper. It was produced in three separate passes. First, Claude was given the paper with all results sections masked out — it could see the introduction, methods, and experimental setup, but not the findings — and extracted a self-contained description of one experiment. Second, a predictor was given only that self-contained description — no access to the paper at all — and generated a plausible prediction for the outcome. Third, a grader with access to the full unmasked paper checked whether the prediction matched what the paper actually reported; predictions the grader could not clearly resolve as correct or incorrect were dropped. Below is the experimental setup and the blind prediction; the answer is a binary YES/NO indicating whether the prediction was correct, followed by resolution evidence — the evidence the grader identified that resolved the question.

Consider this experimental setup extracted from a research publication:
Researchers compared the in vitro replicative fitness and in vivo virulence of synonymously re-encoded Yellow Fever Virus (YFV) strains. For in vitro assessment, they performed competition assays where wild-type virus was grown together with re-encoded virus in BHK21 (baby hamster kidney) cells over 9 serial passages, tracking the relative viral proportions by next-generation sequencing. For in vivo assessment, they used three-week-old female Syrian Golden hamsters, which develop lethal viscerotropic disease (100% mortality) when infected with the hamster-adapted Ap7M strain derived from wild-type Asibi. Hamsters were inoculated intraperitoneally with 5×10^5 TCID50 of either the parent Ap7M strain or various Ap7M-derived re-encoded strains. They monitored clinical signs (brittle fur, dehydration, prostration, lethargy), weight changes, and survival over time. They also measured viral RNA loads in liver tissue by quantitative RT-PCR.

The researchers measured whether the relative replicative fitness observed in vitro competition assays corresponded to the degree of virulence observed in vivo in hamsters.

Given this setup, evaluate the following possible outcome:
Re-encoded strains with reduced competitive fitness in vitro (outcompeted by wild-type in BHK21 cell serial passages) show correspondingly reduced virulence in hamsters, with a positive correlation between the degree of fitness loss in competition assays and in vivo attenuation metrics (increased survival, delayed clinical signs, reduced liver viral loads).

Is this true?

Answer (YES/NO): NO